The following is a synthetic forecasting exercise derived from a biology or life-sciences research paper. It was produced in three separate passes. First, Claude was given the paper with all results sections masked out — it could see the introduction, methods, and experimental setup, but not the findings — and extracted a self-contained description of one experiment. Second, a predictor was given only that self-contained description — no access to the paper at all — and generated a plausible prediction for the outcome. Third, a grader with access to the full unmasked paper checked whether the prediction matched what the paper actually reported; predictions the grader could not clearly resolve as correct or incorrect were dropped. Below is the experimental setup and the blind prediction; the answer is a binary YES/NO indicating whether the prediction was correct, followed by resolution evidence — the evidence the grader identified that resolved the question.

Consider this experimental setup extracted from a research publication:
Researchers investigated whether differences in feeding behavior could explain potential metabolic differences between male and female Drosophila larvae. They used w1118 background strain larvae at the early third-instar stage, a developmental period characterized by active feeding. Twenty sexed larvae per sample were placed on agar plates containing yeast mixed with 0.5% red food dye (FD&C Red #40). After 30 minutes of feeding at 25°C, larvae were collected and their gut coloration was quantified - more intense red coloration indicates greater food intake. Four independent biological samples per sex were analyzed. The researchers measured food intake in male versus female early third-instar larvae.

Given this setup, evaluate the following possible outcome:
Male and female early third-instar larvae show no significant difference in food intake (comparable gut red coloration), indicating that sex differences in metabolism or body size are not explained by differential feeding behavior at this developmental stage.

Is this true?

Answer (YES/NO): YES